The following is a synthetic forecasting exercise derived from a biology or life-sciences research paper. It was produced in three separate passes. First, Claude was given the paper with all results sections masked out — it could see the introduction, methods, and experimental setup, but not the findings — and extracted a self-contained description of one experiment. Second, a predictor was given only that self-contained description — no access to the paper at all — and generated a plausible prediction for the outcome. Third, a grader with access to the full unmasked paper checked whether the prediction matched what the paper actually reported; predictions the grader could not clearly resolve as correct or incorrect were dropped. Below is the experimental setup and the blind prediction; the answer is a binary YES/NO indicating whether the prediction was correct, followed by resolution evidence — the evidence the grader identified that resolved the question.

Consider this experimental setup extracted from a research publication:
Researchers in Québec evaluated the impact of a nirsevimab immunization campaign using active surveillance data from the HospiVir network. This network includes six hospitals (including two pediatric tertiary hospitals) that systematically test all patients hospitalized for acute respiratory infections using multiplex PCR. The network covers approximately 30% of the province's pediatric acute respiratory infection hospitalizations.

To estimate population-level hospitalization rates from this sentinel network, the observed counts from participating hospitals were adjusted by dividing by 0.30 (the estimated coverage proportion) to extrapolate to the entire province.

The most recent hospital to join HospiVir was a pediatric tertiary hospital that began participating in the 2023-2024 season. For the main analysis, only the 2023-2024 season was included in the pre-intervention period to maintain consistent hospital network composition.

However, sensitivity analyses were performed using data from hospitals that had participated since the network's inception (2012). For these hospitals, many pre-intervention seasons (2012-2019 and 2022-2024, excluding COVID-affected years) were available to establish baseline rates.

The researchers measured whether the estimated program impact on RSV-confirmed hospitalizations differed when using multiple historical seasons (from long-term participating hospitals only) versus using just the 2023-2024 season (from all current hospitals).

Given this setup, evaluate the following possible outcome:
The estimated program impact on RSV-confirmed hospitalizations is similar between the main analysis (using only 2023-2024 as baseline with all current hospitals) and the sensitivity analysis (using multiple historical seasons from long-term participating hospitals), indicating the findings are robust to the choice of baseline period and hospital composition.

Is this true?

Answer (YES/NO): NO